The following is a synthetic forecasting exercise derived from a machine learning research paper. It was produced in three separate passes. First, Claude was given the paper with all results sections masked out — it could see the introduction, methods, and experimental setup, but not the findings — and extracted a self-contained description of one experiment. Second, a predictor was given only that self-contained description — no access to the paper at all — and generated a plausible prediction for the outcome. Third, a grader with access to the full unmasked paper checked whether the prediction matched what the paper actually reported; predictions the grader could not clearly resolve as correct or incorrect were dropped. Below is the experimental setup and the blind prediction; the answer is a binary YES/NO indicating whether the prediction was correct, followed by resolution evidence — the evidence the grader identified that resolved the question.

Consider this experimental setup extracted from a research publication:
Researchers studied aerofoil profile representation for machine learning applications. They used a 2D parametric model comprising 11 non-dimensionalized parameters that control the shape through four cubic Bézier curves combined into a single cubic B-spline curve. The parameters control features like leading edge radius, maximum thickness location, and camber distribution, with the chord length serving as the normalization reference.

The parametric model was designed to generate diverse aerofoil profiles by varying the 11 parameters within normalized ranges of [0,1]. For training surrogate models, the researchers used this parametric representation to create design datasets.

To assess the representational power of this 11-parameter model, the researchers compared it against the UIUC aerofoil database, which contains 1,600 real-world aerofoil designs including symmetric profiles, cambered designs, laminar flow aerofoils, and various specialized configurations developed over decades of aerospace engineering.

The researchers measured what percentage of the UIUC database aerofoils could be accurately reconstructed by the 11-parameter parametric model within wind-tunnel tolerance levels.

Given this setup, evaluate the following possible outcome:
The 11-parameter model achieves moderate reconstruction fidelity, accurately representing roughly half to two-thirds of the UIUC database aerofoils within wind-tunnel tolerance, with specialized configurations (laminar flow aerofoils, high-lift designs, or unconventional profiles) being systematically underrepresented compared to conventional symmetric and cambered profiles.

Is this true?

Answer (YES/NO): NO